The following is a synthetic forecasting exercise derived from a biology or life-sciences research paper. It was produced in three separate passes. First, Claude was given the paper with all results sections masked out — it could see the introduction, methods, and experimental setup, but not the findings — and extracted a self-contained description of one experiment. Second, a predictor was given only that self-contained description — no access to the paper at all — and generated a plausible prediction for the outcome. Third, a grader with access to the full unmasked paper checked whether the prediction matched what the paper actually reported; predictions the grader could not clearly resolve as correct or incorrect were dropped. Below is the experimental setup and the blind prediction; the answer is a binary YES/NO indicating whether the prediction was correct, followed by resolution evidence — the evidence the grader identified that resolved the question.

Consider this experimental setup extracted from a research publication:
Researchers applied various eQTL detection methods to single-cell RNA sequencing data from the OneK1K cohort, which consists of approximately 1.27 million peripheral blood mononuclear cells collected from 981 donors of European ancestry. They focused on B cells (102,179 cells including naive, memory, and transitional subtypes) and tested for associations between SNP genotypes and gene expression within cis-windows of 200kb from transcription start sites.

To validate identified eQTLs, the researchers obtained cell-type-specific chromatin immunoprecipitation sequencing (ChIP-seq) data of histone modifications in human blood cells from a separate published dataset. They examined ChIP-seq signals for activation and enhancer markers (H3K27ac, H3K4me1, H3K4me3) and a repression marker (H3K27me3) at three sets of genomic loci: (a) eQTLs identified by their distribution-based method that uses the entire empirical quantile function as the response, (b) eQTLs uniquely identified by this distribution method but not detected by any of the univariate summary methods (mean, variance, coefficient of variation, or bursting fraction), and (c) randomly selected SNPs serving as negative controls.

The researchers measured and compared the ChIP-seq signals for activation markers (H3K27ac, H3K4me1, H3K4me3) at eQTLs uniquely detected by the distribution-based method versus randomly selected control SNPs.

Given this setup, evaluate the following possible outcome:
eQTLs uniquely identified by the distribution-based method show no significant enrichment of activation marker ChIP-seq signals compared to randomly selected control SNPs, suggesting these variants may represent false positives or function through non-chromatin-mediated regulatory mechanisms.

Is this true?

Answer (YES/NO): NO